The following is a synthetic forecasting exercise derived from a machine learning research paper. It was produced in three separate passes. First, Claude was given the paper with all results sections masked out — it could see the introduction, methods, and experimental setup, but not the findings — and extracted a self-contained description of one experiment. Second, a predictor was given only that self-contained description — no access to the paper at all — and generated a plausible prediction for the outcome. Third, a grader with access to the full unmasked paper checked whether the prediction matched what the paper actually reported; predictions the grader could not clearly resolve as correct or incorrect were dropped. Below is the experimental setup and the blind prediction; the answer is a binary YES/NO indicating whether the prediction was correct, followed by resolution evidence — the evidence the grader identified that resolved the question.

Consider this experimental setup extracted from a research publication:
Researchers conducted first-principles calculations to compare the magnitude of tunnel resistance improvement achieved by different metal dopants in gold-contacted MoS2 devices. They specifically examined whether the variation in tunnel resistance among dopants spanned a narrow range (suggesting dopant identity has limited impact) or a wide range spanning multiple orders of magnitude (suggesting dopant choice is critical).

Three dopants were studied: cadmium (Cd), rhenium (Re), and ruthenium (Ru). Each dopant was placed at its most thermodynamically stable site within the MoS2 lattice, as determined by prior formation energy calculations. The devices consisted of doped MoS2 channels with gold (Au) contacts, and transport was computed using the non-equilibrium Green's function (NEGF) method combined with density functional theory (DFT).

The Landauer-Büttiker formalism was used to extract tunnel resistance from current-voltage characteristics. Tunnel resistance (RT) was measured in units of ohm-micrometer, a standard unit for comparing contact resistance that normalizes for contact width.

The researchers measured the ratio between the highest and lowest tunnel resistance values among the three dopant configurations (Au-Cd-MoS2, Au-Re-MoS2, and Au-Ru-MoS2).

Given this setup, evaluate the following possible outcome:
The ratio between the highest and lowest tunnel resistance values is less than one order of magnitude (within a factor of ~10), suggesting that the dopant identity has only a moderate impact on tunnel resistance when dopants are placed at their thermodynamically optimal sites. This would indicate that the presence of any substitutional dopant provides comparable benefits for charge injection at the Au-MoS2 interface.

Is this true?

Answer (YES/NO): NO